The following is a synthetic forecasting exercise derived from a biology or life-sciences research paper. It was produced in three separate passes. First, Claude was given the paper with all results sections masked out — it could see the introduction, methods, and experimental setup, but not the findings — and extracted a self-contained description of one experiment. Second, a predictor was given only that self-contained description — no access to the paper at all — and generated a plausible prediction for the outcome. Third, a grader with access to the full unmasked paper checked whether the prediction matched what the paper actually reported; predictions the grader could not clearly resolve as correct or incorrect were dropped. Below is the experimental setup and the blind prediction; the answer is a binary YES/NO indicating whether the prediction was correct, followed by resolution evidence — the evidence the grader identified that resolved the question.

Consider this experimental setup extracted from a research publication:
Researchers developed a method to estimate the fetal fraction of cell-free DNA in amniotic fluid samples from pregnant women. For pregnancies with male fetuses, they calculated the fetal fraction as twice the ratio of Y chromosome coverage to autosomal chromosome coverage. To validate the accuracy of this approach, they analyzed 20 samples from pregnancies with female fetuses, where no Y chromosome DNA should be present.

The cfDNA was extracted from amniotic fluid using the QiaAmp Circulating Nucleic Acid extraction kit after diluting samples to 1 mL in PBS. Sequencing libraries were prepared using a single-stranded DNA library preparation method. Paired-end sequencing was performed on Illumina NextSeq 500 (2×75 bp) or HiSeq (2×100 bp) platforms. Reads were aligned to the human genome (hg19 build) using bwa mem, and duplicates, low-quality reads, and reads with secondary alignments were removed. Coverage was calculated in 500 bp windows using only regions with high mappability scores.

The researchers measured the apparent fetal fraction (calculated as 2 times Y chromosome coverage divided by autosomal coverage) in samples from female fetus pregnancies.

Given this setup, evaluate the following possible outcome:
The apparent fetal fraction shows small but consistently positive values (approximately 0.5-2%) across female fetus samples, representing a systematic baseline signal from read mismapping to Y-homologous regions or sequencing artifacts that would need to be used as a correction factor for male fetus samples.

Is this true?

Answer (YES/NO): NO